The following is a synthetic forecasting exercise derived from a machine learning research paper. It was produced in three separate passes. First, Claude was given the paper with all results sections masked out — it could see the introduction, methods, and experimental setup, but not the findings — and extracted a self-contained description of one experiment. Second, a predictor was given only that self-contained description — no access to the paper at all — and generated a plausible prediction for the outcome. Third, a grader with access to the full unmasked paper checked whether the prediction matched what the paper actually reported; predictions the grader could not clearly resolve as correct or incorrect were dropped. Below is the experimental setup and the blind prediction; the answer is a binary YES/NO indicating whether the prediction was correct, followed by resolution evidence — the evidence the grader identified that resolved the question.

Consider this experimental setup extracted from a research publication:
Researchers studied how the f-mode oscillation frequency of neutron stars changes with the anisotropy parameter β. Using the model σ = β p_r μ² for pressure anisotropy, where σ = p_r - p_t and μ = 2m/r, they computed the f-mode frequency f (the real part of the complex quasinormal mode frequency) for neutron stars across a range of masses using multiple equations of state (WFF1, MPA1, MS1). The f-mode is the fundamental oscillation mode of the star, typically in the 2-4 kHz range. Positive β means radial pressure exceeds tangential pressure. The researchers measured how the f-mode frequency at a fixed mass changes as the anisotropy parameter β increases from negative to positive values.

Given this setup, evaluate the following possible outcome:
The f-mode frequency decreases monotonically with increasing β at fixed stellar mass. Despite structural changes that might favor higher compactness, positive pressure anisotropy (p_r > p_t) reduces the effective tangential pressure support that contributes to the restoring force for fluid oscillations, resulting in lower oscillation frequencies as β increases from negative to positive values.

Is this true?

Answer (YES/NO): YES